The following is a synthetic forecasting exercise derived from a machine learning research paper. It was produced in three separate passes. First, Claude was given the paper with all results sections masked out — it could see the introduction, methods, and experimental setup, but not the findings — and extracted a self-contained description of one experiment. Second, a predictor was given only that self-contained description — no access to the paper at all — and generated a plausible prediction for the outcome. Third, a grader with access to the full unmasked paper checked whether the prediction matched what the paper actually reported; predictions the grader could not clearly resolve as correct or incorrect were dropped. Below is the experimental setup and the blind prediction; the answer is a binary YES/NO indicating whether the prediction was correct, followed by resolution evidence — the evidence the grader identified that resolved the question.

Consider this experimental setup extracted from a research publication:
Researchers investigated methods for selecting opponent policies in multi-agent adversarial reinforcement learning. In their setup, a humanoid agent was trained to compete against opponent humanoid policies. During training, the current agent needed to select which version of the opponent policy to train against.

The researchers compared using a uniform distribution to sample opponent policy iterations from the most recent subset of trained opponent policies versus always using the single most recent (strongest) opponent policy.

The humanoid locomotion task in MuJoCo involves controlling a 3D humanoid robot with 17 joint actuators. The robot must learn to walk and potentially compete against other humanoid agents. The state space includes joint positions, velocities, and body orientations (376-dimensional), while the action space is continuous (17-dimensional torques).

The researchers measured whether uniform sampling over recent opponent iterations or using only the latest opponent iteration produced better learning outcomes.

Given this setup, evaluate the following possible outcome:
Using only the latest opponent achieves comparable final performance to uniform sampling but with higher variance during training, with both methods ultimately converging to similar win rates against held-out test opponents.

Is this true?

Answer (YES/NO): NO